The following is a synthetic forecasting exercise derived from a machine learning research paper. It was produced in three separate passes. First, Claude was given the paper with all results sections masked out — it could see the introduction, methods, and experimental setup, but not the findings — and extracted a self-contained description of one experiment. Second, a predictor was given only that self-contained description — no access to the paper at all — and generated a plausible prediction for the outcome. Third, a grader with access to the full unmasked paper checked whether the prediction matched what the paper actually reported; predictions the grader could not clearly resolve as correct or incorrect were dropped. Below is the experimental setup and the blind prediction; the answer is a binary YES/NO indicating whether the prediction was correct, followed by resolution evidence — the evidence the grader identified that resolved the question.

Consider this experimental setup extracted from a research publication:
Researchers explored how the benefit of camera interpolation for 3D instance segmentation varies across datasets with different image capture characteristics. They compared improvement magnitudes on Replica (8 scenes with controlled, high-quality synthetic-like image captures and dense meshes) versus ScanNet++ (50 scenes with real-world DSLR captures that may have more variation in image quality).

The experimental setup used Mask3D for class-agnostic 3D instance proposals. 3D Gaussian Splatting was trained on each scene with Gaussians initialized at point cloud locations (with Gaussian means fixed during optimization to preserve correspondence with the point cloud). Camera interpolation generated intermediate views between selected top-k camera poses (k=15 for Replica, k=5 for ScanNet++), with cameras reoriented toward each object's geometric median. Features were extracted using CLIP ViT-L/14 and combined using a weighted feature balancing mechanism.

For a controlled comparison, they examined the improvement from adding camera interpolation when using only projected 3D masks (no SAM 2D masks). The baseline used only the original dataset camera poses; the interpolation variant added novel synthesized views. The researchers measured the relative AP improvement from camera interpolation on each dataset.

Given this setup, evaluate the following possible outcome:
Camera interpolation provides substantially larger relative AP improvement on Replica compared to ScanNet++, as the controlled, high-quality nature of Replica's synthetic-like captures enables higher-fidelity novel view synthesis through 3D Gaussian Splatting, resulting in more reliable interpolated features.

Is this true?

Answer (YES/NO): YES